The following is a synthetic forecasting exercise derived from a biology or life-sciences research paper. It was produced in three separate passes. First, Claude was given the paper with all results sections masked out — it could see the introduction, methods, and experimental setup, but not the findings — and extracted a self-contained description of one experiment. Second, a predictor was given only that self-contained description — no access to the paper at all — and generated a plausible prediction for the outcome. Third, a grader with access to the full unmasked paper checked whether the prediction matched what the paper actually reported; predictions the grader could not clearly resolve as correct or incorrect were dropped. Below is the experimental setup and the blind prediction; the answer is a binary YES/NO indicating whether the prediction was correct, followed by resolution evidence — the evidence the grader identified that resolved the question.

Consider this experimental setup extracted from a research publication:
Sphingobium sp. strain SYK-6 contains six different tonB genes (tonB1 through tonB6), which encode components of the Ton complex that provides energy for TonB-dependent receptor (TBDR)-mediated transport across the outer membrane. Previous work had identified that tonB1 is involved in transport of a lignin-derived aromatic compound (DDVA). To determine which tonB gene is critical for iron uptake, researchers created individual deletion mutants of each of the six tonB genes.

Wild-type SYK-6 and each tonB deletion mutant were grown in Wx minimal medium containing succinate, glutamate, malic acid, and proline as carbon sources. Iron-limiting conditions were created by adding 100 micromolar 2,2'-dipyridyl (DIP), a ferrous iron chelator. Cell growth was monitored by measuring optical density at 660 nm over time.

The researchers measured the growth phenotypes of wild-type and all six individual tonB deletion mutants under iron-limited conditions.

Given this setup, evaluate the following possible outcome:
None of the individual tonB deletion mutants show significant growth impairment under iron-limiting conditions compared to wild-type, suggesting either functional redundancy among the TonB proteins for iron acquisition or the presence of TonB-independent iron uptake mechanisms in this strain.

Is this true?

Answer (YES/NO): NO